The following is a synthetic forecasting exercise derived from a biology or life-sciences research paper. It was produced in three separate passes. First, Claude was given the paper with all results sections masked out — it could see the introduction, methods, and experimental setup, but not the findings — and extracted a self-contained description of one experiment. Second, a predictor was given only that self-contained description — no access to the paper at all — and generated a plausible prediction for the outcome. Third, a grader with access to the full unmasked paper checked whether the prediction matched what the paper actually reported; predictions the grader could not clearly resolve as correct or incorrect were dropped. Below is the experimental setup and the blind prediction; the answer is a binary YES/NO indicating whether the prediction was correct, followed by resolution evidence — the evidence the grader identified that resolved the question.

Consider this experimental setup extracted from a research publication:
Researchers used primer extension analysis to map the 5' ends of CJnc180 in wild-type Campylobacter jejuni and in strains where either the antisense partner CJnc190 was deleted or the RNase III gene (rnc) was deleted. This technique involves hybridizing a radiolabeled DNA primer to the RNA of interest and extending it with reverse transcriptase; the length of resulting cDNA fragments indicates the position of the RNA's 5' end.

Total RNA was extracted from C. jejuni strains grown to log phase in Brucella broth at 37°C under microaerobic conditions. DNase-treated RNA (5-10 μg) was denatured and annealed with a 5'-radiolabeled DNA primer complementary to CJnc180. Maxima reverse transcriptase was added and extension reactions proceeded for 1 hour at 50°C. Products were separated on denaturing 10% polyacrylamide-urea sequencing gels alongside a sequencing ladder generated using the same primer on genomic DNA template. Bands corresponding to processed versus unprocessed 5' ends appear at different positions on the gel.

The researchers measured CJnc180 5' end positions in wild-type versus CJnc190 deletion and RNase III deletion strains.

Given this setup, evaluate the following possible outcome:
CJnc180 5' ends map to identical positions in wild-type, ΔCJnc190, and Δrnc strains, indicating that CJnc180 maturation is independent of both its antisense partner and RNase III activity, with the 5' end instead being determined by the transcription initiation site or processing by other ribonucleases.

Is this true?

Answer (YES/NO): NO